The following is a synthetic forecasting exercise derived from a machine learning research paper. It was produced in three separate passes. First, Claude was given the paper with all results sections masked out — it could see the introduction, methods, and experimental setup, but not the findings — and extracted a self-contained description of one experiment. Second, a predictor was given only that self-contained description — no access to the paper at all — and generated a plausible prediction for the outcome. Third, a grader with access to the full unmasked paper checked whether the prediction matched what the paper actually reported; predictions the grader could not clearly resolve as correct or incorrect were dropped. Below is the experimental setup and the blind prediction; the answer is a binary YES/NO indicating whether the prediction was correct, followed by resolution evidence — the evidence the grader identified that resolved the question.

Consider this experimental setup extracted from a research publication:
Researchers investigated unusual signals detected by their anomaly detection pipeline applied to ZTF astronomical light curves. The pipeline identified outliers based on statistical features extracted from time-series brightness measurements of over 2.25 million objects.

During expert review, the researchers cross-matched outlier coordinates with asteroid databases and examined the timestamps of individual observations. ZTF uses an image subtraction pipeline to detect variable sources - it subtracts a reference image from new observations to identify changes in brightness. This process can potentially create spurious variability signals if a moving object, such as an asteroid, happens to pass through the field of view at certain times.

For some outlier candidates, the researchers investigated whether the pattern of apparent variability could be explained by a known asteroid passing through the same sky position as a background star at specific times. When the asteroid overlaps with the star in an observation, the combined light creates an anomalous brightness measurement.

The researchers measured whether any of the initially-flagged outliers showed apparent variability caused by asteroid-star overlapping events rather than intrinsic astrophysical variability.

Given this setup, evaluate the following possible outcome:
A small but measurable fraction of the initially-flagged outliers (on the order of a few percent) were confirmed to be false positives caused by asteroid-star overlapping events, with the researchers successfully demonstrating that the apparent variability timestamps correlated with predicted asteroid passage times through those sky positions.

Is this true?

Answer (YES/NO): NO